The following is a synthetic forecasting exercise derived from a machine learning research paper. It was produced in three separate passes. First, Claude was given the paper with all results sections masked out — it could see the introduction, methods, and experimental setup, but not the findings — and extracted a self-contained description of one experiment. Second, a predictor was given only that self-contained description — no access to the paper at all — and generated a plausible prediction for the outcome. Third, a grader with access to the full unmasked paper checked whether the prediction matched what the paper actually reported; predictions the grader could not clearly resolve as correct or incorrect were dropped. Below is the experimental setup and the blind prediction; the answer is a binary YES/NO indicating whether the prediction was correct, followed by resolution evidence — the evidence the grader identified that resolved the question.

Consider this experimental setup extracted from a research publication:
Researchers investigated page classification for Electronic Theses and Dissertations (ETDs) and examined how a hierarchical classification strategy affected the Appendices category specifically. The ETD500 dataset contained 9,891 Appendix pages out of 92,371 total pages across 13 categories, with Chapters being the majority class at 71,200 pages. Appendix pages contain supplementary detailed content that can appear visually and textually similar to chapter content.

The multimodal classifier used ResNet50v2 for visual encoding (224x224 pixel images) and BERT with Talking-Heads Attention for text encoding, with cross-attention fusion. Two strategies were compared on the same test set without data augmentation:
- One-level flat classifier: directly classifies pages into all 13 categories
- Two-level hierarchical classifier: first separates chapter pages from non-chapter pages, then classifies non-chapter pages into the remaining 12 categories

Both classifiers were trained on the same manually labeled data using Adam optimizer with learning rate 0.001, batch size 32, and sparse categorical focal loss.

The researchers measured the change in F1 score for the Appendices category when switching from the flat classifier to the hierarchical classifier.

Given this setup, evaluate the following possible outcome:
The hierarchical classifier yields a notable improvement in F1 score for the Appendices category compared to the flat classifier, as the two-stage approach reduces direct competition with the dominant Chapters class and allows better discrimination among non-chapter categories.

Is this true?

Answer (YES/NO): YES